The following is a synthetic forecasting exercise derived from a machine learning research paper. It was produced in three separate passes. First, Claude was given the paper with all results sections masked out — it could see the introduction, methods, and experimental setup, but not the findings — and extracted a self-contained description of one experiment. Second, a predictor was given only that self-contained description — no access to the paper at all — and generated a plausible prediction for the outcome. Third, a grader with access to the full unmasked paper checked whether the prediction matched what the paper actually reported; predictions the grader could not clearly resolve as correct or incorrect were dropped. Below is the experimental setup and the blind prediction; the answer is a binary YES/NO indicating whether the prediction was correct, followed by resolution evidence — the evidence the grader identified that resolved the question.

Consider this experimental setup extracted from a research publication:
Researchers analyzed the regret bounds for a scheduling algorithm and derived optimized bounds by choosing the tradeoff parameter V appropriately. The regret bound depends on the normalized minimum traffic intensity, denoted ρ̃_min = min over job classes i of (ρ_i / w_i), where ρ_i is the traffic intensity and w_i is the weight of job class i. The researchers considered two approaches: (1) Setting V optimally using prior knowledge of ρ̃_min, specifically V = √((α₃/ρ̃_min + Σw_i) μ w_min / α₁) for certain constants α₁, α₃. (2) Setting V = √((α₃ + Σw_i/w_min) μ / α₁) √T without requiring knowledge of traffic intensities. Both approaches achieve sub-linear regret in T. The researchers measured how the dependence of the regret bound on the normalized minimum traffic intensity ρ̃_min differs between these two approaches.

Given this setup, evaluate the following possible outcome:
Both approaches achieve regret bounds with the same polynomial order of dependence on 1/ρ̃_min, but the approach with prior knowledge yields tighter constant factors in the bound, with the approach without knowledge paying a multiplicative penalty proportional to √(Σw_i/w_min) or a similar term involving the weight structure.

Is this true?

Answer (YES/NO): NO